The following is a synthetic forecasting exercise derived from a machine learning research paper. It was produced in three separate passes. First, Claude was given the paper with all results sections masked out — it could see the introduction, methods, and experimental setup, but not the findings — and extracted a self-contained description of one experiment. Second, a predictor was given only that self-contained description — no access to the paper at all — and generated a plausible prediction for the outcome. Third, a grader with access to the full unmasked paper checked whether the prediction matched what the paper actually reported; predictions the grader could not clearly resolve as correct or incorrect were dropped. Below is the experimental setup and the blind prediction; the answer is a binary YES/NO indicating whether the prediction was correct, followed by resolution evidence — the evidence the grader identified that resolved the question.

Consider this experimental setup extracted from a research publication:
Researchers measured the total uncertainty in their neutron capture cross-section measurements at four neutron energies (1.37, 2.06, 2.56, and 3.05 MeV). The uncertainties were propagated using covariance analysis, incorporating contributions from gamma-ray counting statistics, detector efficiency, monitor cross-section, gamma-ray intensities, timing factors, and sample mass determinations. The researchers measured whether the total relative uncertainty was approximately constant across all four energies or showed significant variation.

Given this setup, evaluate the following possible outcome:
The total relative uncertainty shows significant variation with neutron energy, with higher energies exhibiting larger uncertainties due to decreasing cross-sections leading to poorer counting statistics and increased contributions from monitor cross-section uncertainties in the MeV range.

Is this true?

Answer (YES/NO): NO